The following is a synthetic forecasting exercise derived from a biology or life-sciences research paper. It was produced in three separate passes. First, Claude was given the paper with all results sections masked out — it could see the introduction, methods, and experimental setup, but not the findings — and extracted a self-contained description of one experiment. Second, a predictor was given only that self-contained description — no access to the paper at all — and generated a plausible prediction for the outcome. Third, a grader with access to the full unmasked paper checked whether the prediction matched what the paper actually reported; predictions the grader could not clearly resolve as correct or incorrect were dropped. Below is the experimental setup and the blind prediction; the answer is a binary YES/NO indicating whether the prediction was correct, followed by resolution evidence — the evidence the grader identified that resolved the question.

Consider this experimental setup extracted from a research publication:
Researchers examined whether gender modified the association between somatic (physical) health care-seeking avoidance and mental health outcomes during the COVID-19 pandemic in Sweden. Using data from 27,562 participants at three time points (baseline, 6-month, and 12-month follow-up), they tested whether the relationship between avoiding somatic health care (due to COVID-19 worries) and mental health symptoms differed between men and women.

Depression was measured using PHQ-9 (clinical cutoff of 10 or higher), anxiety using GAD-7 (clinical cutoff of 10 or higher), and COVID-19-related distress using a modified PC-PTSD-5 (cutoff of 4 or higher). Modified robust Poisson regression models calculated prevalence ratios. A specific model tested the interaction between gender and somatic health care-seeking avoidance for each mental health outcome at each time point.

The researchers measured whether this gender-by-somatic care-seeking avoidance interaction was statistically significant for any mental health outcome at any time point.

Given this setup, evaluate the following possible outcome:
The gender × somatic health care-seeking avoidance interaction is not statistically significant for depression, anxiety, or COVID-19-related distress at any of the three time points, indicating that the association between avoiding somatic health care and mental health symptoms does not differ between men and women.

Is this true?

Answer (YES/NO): NO